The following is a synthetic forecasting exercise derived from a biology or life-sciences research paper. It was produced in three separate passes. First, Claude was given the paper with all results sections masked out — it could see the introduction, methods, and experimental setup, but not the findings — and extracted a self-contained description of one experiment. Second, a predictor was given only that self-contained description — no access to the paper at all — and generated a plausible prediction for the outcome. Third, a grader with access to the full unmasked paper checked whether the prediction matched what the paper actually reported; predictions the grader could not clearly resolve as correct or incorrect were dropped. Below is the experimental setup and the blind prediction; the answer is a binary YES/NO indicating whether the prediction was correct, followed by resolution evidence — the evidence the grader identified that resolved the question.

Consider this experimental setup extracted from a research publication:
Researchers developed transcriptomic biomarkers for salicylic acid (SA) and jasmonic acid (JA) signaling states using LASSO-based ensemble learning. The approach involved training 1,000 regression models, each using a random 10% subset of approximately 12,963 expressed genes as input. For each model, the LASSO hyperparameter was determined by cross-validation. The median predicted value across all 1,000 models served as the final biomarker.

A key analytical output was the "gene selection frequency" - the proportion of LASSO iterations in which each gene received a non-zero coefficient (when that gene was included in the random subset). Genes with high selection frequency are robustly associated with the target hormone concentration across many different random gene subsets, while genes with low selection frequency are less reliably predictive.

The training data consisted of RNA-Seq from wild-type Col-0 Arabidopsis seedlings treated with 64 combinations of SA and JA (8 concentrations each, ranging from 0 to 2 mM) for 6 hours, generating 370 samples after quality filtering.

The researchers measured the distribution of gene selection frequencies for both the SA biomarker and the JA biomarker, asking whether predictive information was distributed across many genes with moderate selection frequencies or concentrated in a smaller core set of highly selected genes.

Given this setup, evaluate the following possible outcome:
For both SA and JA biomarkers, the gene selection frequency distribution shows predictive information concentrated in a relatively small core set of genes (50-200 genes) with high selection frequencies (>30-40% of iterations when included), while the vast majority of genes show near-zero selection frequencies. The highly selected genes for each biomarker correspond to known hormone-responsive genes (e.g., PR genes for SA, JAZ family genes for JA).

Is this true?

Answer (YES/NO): NO